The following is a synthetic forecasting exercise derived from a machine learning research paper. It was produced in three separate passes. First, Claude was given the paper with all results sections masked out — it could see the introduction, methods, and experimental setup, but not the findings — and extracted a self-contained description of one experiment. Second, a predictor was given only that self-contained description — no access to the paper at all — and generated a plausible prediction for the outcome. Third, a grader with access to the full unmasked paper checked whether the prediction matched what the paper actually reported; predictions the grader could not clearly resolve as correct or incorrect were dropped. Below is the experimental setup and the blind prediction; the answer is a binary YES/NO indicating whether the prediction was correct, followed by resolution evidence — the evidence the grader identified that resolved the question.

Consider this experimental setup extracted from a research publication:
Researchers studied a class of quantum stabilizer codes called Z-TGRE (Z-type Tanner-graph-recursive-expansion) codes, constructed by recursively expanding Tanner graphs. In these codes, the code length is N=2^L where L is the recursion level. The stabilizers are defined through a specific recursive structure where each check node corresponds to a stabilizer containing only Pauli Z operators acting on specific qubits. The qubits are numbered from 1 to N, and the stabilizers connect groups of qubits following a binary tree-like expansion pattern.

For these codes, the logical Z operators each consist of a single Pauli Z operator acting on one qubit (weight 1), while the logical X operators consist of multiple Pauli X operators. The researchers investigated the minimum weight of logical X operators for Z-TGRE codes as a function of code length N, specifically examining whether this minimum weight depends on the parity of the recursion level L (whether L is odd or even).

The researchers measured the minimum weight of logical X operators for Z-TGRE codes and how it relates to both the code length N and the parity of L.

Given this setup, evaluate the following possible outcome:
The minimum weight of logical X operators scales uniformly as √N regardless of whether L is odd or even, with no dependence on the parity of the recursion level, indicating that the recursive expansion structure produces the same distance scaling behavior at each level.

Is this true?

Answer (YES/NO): NO